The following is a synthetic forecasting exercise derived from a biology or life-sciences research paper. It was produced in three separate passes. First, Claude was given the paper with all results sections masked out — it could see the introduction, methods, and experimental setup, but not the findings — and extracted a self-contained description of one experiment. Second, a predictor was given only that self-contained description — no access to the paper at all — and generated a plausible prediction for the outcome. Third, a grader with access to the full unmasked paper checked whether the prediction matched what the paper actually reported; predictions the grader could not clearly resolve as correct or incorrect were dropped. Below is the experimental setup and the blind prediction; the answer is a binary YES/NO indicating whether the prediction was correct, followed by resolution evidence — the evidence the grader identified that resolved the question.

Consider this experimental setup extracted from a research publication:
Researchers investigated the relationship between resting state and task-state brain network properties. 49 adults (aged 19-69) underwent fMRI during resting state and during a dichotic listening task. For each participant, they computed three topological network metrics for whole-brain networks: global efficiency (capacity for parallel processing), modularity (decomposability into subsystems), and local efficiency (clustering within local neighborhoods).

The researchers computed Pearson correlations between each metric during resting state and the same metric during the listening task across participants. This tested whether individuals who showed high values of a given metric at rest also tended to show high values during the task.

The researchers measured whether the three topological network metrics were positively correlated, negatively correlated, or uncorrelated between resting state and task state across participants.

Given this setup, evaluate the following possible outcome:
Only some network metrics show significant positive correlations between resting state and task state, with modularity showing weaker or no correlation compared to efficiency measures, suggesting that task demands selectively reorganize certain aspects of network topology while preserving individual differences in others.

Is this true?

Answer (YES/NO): NO